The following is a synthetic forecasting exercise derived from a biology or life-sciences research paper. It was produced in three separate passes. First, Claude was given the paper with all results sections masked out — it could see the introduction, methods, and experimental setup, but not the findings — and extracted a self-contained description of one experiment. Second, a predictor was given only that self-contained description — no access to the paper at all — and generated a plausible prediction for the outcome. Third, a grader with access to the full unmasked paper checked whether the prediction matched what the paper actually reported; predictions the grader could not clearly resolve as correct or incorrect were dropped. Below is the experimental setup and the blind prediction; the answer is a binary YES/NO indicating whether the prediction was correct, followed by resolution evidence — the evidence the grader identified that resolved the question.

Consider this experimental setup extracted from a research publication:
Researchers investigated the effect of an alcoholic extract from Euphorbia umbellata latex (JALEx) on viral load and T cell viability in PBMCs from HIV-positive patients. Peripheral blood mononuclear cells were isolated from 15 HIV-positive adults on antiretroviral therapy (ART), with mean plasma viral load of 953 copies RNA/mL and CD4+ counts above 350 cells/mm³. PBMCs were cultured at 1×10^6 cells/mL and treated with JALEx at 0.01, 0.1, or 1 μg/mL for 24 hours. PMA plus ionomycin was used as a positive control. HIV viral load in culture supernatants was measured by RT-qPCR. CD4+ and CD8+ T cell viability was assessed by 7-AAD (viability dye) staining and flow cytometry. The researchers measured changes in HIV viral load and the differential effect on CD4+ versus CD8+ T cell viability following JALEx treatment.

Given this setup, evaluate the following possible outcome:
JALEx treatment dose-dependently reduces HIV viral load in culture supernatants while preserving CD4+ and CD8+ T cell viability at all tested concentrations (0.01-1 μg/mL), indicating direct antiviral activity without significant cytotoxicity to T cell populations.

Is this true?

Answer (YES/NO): NO